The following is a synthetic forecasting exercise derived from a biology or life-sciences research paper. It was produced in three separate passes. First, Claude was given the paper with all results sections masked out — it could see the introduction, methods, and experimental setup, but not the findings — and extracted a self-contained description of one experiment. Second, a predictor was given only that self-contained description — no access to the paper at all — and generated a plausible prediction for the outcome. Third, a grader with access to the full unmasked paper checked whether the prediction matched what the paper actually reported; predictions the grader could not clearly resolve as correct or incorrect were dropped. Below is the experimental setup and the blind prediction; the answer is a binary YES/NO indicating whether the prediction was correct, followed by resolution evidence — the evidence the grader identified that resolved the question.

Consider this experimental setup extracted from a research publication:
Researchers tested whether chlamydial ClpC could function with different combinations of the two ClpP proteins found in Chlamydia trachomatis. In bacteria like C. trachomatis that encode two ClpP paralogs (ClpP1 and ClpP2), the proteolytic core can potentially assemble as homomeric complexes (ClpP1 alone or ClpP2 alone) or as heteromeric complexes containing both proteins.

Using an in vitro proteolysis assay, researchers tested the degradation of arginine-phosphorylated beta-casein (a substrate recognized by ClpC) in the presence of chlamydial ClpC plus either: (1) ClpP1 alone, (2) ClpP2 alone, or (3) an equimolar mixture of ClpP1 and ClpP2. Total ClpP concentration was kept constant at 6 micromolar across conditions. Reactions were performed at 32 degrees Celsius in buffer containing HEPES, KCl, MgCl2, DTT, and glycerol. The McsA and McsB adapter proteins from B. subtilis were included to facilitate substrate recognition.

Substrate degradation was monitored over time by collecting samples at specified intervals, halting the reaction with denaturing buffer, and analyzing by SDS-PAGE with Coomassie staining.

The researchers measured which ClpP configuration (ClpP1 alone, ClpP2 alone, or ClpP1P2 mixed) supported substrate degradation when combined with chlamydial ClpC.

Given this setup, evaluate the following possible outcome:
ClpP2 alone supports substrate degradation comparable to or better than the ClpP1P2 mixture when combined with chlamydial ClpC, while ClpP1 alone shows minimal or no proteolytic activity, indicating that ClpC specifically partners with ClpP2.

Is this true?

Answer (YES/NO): NO